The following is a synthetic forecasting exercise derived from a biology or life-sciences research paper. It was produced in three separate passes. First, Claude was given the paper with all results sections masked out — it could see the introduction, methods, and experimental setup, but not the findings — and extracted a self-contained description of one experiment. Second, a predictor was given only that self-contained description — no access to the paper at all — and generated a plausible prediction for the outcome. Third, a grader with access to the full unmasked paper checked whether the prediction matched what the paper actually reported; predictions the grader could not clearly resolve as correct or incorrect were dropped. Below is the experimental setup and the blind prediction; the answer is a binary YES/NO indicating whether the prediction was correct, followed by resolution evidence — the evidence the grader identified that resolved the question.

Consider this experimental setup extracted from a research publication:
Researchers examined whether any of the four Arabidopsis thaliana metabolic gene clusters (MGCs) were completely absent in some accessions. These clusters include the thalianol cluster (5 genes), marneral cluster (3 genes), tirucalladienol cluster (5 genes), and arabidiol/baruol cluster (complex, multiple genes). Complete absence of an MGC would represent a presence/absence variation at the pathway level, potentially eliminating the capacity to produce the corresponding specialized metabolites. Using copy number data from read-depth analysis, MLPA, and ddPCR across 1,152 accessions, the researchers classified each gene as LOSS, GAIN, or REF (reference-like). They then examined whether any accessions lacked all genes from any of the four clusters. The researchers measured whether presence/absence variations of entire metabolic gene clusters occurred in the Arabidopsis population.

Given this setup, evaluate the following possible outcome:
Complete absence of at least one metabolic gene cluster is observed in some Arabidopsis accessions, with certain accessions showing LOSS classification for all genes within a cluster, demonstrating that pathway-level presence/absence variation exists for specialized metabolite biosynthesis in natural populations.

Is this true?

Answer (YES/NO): NO